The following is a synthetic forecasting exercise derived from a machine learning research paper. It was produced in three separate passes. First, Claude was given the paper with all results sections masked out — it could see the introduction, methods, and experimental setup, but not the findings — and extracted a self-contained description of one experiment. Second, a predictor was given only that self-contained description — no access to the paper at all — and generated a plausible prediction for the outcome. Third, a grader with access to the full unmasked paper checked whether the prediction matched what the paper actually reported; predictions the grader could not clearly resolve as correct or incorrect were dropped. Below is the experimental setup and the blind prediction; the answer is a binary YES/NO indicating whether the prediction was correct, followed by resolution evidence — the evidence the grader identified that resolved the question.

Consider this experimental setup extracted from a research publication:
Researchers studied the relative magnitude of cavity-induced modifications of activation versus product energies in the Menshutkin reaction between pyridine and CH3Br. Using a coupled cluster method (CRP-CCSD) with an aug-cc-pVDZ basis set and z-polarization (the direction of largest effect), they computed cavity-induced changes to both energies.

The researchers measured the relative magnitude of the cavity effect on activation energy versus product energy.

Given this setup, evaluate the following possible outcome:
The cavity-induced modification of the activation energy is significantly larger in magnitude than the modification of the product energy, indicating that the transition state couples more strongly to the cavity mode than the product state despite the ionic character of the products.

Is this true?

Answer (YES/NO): YES